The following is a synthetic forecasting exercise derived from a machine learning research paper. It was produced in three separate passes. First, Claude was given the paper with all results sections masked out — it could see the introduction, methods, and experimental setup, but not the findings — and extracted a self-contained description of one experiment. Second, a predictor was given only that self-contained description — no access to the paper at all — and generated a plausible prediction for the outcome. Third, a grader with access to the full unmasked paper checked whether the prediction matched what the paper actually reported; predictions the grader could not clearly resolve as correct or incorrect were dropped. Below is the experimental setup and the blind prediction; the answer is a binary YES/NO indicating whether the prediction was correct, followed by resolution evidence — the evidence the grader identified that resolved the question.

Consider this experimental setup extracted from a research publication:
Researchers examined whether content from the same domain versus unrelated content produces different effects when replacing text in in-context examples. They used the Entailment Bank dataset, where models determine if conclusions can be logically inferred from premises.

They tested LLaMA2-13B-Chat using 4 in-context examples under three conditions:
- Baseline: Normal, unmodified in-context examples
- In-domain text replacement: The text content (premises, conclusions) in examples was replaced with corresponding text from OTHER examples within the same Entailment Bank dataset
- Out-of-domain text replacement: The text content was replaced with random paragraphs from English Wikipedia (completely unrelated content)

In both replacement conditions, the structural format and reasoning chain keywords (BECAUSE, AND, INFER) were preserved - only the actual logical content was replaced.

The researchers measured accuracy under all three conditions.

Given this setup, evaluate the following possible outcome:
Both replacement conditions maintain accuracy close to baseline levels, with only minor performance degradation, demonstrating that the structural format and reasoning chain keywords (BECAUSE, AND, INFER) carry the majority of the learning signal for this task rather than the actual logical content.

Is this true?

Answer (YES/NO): NO